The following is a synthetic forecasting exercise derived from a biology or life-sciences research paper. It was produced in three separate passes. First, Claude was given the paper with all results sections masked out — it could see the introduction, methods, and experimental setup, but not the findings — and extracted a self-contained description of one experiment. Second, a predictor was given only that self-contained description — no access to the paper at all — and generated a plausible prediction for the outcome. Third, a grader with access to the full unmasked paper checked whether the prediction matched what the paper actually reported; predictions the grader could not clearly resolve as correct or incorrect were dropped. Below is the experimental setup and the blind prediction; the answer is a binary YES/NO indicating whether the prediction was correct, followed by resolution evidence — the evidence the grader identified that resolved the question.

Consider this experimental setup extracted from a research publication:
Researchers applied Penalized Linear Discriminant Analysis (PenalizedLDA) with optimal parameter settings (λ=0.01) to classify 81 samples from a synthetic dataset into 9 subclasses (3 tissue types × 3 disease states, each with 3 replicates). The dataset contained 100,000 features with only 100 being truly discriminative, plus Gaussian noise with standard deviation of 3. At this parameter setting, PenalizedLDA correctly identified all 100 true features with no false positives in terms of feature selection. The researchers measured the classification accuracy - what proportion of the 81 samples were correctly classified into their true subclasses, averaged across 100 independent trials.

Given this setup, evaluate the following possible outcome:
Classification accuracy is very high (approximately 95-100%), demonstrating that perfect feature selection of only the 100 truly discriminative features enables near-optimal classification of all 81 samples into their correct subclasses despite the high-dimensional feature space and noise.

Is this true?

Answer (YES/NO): NO